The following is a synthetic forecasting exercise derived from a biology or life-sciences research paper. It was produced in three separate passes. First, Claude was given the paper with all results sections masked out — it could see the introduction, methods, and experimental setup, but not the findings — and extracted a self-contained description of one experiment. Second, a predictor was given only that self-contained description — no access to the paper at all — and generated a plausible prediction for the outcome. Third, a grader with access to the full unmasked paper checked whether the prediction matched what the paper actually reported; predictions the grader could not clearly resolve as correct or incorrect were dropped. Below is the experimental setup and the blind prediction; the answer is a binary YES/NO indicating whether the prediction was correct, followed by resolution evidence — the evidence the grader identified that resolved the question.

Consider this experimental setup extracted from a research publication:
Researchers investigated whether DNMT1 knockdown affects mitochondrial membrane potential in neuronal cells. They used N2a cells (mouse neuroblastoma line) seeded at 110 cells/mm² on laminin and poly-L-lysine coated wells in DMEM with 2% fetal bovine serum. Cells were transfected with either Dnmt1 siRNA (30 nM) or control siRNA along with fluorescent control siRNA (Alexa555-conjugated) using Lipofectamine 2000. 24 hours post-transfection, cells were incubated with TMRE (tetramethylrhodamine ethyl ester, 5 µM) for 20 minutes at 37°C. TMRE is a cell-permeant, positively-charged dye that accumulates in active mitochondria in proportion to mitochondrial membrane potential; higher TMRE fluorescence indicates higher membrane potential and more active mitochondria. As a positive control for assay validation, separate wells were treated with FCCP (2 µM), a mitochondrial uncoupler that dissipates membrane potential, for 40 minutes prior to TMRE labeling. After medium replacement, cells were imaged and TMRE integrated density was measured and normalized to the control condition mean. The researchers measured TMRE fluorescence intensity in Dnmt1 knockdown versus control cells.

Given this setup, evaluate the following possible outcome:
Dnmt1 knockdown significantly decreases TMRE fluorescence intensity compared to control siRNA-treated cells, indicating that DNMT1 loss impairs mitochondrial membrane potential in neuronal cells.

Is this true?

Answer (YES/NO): NO